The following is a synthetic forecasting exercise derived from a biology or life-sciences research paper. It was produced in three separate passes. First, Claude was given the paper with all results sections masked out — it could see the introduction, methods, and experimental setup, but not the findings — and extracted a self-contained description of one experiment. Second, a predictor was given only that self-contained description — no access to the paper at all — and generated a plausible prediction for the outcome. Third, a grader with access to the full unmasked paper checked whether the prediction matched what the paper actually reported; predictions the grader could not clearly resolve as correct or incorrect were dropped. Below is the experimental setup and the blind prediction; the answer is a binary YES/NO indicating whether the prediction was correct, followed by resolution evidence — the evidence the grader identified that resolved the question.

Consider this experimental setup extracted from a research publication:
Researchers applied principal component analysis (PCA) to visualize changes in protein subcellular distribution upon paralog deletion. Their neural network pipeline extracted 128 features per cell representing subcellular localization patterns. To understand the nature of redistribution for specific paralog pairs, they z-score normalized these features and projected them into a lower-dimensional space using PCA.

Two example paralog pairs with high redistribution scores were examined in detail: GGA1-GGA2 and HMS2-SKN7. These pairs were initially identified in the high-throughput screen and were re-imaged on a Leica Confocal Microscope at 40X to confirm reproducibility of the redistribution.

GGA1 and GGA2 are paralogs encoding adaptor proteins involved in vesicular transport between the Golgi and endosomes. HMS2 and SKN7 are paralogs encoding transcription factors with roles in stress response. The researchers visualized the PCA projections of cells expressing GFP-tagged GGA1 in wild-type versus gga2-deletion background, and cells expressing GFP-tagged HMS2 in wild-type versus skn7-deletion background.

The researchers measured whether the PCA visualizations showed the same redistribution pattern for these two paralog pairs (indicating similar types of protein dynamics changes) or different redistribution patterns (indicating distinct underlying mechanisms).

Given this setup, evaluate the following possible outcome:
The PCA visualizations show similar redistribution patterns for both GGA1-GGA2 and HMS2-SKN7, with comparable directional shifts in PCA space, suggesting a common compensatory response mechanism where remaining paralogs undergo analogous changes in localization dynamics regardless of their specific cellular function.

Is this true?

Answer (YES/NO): NO